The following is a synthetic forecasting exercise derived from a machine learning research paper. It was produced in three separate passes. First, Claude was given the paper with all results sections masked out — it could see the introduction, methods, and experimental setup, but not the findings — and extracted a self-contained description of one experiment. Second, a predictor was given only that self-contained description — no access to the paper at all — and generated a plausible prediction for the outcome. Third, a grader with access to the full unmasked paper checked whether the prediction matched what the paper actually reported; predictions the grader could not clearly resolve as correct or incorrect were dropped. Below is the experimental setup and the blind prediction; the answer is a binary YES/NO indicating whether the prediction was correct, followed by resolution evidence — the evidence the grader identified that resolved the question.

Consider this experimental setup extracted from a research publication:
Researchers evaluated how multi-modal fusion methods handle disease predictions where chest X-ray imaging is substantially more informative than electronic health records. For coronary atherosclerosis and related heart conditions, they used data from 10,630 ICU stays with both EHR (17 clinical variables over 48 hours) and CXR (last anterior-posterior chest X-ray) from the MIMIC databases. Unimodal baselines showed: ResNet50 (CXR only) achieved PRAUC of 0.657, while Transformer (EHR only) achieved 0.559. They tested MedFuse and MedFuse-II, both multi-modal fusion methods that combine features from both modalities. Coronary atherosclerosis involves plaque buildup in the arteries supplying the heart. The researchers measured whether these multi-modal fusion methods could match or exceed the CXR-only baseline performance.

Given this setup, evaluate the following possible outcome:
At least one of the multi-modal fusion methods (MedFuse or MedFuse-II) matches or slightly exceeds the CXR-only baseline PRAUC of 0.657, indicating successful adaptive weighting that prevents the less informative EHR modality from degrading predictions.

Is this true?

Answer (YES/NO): NO